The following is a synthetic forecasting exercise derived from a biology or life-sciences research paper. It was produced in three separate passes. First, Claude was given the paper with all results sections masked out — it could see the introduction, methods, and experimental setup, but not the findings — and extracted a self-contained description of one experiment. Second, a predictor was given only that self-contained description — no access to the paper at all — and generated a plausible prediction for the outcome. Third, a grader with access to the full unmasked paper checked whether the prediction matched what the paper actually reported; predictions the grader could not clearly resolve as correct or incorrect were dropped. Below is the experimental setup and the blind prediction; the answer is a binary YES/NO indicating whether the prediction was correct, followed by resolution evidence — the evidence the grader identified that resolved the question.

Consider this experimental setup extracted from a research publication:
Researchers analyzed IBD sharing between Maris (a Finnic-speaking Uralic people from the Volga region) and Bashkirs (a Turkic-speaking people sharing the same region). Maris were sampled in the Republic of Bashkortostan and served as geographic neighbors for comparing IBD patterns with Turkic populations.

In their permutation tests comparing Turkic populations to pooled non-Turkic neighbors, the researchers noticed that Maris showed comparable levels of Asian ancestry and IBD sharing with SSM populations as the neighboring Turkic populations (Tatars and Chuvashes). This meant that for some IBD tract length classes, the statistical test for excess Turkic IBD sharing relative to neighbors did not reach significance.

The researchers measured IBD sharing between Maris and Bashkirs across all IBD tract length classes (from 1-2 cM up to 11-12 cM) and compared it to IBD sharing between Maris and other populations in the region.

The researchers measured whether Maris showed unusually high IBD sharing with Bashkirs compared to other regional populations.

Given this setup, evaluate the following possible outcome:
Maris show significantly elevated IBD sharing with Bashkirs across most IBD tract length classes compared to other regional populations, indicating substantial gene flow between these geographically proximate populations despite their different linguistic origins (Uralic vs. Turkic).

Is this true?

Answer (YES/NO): YES